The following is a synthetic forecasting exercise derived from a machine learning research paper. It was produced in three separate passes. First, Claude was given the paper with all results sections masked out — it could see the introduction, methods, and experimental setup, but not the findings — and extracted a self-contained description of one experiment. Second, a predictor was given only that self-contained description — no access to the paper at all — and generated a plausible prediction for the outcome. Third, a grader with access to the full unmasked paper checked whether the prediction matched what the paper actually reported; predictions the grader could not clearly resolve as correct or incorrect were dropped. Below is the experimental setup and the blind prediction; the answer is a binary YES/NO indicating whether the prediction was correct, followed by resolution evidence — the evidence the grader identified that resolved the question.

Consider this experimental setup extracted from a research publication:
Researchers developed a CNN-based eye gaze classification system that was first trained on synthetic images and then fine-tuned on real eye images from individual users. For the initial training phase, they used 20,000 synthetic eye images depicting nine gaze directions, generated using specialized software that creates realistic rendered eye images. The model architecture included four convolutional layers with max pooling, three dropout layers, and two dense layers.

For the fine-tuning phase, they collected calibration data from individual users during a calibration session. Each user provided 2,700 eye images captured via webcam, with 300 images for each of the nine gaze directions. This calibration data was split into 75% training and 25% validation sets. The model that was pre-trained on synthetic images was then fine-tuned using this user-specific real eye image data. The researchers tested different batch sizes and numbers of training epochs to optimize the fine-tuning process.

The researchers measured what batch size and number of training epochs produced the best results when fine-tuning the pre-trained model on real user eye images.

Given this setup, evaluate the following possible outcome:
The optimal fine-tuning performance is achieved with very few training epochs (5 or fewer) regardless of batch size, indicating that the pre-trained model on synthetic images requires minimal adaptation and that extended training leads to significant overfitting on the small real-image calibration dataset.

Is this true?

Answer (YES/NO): NO